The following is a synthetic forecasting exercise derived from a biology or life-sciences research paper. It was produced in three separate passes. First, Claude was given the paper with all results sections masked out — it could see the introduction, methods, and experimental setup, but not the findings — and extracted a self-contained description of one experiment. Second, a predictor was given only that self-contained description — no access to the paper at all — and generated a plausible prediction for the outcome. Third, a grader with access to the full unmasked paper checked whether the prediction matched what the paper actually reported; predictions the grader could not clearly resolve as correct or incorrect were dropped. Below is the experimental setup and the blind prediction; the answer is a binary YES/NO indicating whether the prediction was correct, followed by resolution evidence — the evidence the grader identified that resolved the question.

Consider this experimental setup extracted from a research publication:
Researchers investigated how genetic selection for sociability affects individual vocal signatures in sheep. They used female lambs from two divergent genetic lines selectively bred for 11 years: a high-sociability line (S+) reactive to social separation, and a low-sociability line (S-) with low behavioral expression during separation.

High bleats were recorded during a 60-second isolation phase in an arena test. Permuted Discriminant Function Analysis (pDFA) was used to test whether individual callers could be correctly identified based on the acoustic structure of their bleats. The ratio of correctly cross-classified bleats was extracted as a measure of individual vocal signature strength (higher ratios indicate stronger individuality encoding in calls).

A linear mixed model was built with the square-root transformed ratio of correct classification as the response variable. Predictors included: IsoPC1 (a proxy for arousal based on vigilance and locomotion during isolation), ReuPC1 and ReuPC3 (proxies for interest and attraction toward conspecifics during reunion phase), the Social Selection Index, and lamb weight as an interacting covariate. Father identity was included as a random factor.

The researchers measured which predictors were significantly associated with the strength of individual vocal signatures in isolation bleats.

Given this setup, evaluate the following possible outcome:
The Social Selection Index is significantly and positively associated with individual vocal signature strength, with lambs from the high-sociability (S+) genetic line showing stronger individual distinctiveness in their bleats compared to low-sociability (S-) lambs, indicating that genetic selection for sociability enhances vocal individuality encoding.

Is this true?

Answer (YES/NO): NO